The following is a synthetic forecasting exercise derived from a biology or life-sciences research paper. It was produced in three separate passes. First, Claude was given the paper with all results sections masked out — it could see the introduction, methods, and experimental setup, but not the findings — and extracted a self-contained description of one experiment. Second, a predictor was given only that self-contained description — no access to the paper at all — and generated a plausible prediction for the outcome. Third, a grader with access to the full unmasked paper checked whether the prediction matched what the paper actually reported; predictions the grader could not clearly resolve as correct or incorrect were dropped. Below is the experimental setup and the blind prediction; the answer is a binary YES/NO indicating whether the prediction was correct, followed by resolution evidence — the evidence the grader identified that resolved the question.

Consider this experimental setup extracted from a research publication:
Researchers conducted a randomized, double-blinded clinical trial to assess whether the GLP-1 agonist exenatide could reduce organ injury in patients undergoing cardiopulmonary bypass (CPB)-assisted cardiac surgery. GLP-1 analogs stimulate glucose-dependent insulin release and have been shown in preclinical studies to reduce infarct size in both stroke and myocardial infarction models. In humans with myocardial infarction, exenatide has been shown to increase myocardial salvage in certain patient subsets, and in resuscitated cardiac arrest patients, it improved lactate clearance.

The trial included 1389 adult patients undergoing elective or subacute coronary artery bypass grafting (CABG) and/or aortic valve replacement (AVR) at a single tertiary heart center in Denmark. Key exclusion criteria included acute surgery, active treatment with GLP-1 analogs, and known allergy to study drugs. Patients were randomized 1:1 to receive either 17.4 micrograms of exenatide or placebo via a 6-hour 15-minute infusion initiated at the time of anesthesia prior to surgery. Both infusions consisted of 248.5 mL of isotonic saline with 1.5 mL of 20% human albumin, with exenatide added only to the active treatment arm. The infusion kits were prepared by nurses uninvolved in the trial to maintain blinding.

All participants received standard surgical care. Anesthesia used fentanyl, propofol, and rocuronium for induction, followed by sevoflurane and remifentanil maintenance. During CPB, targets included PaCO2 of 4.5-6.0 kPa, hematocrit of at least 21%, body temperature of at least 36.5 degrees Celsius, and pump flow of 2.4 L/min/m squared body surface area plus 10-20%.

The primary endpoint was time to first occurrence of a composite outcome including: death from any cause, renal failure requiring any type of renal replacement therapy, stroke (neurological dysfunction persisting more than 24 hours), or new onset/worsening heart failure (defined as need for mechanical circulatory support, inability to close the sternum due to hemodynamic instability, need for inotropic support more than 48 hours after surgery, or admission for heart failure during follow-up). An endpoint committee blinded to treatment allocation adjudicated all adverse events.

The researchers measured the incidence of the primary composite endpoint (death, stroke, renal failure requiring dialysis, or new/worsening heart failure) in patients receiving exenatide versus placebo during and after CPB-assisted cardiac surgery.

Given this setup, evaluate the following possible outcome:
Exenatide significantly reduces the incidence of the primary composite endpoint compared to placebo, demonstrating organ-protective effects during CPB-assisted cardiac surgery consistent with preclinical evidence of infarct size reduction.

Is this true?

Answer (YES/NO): NO